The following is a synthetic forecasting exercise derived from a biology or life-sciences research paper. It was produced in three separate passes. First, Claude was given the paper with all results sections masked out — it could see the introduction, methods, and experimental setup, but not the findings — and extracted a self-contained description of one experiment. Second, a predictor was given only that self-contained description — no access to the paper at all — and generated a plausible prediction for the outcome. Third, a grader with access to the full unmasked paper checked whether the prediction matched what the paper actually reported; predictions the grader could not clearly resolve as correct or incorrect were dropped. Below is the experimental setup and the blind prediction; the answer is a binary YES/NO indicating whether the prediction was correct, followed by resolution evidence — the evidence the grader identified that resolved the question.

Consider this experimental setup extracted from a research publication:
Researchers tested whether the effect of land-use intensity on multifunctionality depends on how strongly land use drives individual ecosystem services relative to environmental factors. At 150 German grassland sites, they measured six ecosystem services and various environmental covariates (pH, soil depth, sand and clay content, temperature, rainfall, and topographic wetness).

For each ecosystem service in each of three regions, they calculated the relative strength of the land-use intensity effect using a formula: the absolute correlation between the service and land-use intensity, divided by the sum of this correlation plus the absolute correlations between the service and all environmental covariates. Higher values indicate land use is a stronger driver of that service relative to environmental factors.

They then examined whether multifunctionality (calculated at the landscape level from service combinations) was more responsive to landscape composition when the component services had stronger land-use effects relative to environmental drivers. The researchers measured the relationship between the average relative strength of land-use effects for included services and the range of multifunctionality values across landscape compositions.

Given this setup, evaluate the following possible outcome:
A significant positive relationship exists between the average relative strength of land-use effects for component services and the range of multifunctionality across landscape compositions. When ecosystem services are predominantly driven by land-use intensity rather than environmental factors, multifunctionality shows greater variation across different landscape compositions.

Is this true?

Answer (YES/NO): YES